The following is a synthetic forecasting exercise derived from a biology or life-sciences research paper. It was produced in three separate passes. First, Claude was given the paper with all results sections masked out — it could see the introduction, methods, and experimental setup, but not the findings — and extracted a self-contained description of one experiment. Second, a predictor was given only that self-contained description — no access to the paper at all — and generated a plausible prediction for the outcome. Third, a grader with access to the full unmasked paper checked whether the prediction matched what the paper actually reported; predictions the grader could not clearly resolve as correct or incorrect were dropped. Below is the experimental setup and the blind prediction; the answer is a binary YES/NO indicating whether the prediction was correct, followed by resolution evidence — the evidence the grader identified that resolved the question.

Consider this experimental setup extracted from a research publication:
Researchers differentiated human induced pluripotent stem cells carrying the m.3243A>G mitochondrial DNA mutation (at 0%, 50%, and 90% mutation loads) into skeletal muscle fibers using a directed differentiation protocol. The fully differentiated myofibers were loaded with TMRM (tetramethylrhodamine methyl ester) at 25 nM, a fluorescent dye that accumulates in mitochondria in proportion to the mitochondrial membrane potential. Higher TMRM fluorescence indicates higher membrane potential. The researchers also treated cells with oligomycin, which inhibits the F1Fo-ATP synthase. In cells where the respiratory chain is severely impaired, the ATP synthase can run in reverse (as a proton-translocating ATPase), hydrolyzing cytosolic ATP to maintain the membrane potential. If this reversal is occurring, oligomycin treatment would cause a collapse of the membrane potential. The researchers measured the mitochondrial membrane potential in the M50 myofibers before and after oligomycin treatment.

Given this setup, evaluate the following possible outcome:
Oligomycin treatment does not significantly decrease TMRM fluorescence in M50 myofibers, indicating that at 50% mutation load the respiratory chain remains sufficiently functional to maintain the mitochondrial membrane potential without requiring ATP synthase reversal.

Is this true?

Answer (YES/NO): YES